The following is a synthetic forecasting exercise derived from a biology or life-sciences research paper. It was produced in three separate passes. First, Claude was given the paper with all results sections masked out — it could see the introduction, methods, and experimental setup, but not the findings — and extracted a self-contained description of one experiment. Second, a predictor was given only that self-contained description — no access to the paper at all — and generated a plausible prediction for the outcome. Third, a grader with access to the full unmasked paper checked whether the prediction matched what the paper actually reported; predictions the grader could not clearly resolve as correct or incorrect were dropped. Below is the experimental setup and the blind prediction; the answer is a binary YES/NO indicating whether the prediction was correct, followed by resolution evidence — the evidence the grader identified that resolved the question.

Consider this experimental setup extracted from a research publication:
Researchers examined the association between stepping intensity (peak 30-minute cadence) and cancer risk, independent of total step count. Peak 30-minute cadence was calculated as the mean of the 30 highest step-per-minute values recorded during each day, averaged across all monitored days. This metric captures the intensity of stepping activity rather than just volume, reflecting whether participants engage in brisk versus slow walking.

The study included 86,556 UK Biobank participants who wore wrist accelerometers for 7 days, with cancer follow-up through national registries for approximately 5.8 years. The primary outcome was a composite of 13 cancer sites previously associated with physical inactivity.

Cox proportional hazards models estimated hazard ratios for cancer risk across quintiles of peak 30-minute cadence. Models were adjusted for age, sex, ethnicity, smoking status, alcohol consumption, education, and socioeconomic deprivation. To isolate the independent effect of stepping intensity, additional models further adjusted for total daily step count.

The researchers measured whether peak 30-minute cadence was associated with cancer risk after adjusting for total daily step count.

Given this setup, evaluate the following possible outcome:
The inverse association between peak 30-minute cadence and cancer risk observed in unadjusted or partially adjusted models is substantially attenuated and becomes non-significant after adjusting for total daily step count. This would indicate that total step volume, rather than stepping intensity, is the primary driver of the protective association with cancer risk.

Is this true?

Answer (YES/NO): YES